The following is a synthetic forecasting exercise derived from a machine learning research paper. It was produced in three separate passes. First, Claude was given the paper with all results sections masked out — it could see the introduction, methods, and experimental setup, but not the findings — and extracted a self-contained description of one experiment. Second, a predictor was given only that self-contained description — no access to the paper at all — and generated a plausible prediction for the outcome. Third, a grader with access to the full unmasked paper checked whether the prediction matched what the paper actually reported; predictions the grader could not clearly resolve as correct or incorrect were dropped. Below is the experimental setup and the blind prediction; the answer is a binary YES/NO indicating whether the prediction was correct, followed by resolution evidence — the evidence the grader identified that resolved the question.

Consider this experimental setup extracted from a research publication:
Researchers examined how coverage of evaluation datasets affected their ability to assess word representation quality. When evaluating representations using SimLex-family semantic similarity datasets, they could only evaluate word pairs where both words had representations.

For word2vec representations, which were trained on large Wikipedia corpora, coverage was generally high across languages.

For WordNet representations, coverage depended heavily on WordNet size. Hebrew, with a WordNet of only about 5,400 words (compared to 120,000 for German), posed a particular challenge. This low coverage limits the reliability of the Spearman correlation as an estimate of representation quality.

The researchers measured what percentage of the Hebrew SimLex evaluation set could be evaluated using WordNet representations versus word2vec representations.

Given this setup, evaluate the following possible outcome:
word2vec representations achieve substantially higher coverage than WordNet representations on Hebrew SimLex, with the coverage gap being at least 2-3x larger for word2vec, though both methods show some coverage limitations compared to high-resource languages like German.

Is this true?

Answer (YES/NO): YES